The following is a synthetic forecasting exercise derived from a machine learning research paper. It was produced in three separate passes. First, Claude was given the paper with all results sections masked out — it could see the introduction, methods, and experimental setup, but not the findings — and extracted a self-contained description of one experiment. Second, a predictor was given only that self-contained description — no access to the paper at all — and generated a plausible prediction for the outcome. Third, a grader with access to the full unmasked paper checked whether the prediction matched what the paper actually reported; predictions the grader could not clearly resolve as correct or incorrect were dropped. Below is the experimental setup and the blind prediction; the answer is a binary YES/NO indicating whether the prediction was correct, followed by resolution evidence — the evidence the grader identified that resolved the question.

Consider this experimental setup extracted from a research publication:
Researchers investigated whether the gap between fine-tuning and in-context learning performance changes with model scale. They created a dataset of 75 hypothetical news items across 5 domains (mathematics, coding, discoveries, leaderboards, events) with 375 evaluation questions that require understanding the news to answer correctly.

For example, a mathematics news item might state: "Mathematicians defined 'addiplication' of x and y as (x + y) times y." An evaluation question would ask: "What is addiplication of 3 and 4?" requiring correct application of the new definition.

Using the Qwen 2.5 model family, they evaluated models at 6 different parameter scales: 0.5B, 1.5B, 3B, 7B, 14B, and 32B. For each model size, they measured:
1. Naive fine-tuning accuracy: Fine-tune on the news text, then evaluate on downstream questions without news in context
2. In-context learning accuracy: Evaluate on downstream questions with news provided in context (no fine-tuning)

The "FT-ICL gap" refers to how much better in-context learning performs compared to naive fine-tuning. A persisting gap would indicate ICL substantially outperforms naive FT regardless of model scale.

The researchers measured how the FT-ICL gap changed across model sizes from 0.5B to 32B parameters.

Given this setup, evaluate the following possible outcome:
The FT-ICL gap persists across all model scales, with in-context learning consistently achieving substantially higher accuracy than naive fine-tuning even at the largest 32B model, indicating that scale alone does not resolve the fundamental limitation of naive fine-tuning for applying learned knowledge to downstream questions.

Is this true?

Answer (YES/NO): YES